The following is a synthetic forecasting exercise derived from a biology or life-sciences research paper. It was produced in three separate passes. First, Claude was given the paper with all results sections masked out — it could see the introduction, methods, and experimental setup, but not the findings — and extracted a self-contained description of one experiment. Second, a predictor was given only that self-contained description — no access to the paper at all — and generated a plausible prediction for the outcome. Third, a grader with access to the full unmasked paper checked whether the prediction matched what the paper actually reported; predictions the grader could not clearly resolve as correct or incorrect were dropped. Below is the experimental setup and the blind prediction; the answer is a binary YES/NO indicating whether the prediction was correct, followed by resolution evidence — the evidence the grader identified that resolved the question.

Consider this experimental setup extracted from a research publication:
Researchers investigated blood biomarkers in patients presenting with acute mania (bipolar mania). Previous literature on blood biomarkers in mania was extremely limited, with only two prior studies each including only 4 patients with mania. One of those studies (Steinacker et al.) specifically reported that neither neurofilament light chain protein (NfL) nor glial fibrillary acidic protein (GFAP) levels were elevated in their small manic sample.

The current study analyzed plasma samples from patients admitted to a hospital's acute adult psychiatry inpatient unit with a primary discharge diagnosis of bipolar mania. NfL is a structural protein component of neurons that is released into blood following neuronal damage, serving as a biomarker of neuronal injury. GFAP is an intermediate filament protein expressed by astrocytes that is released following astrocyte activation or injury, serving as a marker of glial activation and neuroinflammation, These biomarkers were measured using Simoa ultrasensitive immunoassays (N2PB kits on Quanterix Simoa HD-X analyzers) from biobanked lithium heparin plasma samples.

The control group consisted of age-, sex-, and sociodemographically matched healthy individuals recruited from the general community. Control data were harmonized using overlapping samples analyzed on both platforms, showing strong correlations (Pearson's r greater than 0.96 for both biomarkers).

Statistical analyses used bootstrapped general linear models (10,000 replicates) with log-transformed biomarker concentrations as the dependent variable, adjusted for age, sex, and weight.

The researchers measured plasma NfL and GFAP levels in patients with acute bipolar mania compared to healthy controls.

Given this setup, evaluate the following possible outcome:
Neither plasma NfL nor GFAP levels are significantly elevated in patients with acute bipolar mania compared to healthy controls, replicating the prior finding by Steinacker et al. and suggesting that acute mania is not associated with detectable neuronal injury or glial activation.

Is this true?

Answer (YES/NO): NO